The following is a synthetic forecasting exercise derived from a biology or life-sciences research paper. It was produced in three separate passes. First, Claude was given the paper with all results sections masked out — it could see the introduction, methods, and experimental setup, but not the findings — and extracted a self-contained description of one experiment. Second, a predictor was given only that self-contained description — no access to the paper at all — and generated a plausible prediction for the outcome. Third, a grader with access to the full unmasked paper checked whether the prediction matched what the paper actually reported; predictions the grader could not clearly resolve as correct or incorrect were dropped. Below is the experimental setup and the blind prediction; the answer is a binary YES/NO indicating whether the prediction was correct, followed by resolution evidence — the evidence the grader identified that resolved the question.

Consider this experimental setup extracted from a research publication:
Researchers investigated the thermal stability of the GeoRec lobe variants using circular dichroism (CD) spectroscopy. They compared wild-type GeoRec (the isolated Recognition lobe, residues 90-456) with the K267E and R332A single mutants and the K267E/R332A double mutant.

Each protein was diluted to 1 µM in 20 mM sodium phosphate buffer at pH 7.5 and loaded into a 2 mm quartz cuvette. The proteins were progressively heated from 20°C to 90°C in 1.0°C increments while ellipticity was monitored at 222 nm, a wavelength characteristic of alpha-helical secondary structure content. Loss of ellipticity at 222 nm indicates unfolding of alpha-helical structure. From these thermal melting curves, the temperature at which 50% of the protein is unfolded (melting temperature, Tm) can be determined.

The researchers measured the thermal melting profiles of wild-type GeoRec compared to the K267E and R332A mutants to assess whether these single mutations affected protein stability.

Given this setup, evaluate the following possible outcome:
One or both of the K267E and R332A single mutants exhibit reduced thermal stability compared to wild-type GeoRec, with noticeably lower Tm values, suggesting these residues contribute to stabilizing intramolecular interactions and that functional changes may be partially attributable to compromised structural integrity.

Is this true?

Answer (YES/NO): YES